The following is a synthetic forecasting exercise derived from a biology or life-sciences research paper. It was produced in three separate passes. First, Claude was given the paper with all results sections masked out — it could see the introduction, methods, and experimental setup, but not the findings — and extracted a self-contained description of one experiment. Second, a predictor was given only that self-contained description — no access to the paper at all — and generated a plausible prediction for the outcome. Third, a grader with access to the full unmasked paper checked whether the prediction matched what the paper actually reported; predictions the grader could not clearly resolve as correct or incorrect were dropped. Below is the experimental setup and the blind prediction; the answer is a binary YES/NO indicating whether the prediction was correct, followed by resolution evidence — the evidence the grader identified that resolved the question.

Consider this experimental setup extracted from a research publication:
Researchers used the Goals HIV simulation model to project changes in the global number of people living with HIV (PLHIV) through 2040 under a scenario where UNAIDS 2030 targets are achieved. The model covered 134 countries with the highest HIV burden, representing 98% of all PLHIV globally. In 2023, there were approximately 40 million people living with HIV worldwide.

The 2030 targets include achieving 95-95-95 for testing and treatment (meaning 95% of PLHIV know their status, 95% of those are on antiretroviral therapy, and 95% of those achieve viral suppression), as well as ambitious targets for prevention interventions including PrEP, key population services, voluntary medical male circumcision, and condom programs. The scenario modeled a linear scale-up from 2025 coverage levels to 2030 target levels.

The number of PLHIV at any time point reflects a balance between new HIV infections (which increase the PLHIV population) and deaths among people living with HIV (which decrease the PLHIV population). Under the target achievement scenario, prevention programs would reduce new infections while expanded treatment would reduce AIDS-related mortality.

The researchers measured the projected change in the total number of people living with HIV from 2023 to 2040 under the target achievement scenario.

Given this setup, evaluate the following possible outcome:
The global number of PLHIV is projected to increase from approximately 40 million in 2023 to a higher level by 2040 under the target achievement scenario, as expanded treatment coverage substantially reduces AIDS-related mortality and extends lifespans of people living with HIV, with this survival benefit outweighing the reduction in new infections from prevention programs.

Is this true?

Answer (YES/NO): NO